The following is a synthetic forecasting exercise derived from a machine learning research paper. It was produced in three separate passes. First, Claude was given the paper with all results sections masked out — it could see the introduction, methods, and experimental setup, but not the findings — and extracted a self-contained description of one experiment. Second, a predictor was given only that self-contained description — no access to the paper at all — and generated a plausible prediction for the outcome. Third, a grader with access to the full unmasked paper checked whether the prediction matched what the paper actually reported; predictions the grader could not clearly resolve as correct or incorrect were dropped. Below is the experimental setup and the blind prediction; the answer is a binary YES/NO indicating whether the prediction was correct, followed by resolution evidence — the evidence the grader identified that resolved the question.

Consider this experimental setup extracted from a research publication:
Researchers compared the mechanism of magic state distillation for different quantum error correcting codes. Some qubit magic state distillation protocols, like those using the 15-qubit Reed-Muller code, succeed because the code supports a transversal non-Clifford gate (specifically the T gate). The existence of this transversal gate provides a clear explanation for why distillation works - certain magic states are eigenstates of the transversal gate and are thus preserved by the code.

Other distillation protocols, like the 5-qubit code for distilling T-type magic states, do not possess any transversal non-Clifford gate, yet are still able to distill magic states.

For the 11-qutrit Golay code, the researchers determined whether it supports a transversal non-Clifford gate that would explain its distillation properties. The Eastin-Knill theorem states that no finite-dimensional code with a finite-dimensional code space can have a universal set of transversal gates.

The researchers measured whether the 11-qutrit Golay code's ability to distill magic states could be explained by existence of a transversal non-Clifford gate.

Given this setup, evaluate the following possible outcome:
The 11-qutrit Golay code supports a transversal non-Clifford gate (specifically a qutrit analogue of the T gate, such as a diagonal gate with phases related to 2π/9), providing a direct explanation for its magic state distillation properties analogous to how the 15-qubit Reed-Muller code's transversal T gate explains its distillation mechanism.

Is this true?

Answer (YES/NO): NO